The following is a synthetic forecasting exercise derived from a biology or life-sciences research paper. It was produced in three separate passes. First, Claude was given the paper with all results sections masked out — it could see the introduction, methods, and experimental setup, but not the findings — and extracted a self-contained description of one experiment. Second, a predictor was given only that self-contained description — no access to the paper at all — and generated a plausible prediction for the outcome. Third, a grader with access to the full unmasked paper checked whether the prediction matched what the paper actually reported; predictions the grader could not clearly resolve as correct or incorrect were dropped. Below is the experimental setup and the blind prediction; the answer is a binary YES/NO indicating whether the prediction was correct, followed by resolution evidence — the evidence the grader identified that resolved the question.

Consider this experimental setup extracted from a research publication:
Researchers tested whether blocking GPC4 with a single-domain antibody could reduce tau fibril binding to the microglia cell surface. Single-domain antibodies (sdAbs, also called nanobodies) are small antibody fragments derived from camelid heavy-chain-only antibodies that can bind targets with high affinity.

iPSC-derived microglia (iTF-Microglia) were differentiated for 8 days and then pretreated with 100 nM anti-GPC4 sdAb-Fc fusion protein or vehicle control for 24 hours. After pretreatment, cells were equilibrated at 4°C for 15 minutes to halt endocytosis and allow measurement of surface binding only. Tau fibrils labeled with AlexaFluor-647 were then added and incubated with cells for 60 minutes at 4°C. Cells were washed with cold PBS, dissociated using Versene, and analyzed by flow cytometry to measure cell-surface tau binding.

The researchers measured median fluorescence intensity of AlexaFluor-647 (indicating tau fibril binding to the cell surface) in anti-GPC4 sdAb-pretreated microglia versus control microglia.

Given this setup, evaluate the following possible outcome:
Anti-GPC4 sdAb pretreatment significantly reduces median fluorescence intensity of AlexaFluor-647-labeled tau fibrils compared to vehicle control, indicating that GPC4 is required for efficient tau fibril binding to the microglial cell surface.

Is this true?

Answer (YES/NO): YES